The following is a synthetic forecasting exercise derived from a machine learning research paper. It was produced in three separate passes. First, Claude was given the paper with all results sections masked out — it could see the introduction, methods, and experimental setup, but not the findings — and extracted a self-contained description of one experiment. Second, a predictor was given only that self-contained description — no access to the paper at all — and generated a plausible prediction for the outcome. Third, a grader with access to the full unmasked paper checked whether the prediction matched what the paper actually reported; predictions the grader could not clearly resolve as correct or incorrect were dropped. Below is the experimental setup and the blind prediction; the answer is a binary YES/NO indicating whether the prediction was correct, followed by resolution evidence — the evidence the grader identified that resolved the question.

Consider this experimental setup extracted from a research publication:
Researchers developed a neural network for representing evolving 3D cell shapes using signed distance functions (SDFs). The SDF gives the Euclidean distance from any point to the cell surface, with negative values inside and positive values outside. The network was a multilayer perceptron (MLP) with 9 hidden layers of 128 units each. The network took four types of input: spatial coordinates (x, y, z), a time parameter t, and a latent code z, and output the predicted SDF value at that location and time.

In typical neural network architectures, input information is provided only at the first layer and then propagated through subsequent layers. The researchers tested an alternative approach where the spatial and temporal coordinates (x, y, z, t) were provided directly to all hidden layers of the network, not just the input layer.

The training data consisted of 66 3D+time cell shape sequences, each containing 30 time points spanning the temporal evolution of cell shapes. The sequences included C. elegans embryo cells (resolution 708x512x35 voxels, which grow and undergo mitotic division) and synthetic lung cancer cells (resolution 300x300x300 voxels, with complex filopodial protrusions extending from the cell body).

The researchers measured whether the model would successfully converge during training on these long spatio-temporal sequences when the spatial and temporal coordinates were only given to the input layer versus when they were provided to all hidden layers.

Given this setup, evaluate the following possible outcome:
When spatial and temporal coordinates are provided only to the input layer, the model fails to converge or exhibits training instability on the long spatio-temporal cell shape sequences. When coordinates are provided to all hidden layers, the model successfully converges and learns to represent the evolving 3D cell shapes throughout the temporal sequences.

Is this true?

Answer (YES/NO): YES